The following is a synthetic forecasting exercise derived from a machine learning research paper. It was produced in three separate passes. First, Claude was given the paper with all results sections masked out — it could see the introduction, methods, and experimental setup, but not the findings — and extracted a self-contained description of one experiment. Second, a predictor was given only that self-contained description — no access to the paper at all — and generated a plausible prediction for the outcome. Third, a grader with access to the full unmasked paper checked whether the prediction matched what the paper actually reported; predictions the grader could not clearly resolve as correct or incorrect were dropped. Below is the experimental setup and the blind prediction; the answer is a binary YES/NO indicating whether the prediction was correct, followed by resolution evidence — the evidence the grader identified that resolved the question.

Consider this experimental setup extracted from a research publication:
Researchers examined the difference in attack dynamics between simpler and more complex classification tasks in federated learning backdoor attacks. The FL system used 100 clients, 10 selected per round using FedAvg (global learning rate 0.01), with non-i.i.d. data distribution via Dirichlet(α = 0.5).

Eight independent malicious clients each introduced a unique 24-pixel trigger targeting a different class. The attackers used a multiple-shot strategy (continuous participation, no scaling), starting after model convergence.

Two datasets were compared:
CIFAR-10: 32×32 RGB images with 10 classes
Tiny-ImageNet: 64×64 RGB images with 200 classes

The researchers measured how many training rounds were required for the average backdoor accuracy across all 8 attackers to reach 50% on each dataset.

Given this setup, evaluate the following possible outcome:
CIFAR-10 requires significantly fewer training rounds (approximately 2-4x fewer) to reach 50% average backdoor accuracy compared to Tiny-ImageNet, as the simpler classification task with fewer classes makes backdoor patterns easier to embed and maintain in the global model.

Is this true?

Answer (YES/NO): NO